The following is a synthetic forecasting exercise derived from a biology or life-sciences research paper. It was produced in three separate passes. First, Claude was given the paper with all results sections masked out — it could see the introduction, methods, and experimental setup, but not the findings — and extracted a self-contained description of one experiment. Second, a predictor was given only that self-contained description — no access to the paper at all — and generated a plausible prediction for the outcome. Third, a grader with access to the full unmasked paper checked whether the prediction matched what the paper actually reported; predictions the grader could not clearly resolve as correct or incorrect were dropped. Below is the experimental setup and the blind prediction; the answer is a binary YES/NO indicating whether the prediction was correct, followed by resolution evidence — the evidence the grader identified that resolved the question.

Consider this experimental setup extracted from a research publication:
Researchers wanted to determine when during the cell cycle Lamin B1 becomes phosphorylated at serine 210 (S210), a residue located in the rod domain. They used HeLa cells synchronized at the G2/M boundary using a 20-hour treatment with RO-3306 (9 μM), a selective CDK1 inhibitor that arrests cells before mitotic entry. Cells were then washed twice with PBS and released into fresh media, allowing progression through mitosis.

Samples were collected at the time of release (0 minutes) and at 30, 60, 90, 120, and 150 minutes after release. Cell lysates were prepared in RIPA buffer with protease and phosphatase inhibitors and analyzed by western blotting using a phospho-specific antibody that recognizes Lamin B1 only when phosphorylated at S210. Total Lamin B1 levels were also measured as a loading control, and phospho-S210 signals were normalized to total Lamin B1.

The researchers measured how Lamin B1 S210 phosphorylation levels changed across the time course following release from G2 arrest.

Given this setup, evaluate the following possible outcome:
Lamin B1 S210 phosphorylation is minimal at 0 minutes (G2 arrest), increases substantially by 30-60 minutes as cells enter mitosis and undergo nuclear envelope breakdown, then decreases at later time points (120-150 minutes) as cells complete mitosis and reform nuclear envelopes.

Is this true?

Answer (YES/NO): YES